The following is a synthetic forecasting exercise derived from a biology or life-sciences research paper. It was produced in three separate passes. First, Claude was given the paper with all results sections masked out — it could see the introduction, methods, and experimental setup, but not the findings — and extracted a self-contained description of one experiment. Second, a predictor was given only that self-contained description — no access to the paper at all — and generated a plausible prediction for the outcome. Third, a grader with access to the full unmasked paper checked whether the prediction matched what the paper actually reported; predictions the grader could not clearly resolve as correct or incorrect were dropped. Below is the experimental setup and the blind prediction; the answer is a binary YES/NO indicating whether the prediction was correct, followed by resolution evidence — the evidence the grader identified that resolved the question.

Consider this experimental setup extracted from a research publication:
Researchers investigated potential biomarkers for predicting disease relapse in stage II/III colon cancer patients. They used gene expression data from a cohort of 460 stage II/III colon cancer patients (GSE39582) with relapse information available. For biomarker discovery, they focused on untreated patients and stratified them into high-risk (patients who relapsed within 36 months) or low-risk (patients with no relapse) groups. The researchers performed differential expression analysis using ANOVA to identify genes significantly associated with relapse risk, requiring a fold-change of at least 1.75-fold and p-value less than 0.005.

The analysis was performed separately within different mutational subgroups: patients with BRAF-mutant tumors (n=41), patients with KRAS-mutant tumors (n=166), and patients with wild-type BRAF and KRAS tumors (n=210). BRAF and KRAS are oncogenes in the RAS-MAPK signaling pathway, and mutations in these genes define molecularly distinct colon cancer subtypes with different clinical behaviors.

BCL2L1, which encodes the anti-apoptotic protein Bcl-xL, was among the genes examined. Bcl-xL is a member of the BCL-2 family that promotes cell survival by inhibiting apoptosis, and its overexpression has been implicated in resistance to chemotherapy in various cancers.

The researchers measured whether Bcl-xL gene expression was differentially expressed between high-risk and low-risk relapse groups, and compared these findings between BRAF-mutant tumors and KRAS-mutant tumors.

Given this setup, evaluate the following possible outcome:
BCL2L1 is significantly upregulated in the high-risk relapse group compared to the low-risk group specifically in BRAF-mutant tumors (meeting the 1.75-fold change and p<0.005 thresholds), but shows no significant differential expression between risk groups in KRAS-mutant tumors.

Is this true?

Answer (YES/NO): YES